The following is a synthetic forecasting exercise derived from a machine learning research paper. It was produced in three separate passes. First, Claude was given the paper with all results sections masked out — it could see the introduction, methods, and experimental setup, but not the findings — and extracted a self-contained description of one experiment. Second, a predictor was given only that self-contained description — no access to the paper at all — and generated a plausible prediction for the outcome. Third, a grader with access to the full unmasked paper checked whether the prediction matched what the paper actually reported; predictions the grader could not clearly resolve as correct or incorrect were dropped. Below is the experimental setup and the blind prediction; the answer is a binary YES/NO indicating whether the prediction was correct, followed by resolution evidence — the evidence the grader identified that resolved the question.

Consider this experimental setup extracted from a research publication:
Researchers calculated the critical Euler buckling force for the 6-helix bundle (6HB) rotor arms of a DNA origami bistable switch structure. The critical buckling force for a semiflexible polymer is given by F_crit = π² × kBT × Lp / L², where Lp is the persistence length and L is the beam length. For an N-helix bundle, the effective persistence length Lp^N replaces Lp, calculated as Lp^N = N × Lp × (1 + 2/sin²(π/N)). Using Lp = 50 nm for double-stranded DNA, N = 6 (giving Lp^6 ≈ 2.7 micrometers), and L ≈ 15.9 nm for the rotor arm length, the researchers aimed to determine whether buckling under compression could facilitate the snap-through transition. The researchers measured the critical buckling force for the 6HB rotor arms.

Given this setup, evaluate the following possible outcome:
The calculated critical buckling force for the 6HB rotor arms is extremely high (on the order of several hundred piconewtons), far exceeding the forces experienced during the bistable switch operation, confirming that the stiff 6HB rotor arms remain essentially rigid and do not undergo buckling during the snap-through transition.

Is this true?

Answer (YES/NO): NO